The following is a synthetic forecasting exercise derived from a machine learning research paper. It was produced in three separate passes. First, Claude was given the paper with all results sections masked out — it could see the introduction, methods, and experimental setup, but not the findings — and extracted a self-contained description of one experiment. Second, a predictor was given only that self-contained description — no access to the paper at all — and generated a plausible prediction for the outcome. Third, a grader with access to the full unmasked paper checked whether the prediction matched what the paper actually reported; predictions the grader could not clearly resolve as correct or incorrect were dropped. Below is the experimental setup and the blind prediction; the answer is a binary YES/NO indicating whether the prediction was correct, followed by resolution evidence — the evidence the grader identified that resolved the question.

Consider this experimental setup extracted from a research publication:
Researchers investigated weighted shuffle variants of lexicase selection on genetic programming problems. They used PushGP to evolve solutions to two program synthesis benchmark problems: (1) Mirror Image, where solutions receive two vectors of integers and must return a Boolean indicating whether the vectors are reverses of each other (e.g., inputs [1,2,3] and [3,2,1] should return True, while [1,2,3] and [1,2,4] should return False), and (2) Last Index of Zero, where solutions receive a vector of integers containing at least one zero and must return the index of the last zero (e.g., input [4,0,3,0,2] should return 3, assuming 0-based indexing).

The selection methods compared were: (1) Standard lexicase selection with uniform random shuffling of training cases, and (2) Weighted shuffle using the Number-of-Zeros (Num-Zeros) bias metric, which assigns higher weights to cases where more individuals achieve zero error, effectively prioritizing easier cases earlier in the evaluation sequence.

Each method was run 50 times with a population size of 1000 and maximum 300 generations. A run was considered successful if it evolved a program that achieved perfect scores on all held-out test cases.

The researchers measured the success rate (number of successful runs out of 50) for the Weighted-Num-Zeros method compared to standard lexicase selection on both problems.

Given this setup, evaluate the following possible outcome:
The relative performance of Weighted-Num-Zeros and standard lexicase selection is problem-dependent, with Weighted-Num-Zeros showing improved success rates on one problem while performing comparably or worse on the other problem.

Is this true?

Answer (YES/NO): YES